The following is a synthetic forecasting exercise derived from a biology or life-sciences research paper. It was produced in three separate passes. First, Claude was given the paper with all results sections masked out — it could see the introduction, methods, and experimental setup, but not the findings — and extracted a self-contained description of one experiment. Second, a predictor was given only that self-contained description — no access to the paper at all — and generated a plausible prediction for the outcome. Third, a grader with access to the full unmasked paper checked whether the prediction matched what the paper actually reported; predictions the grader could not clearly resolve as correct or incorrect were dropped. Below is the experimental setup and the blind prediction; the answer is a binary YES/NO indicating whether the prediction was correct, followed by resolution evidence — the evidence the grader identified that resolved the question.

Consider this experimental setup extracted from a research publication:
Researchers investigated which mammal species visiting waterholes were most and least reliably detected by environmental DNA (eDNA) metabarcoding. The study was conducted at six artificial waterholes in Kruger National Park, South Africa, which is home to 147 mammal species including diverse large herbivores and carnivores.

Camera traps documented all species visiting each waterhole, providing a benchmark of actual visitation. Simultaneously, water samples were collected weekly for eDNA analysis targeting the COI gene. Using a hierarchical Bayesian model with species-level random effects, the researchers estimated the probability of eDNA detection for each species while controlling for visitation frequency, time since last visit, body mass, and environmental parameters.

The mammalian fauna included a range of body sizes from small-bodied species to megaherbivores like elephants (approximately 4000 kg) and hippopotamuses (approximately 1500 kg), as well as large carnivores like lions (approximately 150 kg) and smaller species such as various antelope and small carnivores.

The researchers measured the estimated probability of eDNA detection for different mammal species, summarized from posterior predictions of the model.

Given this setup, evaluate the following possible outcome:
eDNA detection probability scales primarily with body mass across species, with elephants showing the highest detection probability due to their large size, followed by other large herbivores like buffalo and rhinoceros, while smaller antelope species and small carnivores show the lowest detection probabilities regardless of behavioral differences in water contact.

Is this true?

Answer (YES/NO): NO